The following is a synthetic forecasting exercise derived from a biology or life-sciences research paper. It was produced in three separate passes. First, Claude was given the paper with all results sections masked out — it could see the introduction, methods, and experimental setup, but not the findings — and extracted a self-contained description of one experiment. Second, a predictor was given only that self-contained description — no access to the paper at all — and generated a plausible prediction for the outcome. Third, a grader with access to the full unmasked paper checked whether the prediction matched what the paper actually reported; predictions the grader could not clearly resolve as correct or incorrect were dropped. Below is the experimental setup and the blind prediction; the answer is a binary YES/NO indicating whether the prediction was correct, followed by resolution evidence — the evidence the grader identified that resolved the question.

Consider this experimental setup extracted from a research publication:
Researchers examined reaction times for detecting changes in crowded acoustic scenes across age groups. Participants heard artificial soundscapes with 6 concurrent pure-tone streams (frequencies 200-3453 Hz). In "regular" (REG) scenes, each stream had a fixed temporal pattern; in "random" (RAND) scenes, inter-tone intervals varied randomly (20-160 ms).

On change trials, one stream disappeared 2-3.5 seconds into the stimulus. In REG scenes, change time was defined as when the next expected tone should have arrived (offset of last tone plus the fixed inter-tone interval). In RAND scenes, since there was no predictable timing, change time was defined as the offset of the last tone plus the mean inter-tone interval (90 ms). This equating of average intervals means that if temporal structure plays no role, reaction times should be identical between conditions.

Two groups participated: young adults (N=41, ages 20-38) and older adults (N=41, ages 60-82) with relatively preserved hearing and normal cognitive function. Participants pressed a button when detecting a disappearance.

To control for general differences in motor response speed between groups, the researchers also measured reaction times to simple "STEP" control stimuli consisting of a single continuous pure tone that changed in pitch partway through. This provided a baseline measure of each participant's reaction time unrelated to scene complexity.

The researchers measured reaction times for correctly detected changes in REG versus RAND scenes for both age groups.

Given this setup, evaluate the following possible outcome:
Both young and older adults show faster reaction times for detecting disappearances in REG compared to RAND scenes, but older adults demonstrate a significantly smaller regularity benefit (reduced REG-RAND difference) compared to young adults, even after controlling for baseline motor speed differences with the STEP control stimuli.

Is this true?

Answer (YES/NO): YES